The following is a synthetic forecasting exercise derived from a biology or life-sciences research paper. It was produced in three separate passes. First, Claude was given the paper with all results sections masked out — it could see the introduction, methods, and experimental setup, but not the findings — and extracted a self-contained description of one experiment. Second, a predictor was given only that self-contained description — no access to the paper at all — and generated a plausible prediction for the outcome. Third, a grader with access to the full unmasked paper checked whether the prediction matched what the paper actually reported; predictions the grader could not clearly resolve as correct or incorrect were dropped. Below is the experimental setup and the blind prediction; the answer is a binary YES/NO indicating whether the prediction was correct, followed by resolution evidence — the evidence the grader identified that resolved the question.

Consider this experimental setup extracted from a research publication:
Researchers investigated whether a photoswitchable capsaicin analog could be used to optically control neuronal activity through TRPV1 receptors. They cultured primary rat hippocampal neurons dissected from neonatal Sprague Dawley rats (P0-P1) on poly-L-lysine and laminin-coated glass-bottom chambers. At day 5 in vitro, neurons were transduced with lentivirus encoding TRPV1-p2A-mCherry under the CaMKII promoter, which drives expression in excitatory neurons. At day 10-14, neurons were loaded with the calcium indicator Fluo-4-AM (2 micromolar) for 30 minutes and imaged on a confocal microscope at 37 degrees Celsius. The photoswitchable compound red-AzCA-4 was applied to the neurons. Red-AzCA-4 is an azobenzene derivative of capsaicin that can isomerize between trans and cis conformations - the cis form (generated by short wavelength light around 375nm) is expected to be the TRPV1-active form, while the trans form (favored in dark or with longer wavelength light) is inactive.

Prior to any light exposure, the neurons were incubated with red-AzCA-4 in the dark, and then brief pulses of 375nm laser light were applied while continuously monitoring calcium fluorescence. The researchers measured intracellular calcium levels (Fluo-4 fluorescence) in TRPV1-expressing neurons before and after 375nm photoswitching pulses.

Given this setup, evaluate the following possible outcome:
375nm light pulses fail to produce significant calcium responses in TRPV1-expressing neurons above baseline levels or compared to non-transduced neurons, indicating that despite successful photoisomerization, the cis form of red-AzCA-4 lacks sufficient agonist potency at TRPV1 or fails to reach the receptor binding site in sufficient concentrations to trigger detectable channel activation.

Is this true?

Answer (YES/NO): NO